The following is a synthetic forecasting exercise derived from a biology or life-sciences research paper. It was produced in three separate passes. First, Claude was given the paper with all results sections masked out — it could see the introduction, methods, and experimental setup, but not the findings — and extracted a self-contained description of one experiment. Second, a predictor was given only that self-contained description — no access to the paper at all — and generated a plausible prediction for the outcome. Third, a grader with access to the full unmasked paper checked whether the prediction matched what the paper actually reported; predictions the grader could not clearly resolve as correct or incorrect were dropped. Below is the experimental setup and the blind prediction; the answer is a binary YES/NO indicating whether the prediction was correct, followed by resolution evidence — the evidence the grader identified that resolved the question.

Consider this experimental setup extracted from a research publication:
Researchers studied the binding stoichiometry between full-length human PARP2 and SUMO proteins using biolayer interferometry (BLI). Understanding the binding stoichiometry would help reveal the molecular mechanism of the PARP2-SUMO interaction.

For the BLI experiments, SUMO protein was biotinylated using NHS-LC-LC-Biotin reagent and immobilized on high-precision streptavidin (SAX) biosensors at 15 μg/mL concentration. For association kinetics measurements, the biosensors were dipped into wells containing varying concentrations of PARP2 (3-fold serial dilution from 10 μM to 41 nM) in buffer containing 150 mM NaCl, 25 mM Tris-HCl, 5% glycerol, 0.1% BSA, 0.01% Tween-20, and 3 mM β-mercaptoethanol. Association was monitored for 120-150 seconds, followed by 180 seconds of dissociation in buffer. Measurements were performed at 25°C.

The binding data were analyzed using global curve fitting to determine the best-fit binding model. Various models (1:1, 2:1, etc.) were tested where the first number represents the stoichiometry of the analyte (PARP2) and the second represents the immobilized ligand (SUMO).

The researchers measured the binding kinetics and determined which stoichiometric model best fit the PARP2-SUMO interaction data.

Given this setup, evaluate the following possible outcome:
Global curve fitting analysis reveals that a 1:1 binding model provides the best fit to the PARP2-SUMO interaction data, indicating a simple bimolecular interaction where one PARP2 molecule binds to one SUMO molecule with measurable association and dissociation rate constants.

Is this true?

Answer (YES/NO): NO